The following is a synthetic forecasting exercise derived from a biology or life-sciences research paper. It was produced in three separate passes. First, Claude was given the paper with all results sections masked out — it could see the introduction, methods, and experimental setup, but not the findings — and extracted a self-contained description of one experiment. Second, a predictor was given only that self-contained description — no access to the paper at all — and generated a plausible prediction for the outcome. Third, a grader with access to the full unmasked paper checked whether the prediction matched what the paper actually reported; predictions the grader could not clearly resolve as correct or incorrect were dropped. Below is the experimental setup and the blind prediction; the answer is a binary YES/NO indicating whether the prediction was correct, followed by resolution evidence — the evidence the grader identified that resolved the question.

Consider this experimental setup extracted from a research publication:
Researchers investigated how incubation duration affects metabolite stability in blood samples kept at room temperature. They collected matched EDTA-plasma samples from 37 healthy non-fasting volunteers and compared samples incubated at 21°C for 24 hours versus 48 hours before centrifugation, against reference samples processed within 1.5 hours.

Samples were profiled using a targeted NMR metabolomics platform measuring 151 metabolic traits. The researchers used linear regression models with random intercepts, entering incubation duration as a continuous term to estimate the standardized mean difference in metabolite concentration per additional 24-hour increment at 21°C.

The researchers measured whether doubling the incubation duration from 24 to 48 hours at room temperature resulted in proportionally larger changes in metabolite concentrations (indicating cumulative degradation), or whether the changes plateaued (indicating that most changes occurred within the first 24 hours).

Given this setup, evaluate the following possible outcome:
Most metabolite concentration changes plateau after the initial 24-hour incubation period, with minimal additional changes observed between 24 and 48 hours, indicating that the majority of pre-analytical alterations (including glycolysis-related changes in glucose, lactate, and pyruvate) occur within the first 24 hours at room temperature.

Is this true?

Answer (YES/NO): NO